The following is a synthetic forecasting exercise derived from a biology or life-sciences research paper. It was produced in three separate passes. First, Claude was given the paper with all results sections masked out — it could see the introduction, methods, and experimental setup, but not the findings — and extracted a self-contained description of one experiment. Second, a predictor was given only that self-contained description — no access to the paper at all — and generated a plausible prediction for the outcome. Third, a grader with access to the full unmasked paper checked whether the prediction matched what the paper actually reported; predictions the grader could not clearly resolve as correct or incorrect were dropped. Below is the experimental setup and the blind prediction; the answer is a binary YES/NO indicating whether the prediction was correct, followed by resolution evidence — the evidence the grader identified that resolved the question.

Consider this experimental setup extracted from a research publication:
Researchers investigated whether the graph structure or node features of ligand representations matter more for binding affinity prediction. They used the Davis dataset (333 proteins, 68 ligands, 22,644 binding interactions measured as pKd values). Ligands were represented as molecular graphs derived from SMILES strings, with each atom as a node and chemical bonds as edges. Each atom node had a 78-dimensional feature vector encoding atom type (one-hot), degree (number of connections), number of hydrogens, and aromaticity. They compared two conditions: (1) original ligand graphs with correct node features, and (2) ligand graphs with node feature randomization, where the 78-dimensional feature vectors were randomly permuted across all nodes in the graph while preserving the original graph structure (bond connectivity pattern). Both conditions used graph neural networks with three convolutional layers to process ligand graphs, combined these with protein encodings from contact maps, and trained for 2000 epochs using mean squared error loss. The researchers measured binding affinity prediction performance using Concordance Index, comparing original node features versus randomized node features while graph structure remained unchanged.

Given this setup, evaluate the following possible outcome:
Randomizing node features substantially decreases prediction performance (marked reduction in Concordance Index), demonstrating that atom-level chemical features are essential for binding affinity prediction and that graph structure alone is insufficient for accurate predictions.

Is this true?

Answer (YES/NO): YES